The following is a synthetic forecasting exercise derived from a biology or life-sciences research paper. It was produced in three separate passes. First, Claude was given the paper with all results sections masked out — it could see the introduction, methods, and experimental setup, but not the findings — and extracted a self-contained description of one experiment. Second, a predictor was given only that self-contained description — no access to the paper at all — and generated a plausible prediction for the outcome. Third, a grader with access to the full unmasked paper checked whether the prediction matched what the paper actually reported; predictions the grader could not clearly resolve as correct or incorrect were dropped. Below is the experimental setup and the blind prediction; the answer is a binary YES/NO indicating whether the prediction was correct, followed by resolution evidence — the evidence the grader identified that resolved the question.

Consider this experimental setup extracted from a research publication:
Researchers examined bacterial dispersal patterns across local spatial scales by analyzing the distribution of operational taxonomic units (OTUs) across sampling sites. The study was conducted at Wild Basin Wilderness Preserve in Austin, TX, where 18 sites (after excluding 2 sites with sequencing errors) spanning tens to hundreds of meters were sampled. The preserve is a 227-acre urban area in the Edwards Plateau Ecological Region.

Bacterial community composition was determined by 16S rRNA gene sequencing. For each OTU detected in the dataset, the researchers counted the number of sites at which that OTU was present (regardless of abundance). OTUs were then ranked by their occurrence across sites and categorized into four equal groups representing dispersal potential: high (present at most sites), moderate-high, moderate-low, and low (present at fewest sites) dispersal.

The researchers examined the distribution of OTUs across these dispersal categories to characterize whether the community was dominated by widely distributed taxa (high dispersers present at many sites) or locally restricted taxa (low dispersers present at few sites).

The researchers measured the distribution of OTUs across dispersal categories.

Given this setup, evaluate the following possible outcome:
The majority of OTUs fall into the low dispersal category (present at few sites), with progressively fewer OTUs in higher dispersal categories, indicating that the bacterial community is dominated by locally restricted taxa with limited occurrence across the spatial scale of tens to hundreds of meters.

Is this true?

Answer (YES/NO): NO